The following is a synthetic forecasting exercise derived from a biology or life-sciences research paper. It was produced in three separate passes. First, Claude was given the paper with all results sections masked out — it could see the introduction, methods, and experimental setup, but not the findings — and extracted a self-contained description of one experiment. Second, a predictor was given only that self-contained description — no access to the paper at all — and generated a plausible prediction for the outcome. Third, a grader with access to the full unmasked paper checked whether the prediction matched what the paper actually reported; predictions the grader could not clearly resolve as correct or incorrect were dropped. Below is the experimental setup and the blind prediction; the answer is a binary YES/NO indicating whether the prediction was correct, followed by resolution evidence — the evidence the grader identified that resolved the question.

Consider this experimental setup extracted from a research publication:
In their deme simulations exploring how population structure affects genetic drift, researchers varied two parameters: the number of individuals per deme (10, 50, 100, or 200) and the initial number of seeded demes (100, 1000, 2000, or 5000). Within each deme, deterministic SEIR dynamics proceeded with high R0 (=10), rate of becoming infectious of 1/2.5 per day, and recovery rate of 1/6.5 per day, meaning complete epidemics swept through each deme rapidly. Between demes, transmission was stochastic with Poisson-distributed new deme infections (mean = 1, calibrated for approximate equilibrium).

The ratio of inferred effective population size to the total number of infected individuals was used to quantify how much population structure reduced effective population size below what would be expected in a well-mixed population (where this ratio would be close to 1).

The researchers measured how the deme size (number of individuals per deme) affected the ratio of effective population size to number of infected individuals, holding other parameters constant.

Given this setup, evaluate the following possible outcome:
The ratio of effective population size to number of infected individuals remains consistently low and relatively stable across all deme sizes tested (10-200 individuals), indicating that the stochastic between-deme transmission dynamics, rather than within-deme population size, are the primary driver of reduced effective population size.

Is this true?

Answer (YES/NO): NO